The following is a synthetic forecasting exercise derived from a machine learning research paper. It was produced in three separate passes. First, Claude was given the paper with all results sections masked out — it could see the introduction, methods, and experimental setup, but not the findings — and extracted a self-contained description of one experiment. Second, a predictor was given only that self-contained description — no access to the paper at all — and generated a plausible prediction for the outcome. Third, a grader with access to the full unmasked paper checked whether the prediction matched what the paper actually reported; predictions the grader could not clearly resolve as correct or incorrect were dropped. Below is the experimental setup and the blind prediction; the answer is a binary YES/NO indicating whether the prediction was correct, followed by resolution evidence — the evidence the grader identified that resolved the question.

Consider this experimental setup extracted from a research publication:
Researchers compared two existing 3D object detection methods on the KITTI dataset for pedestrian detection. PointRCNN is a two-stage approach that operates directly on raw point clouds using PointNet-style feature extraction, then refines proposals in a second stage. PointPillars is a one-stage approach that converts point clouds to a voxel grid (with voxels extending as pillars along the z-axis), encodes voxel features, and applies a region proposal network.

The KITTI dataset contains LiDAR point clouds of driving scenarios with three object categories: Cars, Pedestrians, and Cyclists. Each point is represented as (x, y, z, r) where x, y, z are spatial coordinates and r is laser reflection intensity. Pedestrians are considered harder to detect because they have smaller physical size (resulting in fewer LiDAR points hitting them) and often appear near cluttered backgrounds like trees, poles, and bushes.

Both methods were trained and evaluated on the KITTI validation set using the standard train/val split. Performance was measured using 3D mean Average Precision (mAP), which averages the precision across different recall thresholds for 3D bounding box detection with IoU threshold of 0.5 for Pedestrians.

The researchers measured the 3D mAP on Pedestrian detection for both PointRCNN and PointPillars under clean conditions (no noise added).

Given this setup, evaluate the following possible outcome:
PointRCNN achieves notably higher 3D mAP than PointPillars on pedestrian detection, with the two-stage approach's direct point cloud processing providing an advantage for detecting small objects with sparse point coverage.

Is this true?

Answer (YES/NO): NO